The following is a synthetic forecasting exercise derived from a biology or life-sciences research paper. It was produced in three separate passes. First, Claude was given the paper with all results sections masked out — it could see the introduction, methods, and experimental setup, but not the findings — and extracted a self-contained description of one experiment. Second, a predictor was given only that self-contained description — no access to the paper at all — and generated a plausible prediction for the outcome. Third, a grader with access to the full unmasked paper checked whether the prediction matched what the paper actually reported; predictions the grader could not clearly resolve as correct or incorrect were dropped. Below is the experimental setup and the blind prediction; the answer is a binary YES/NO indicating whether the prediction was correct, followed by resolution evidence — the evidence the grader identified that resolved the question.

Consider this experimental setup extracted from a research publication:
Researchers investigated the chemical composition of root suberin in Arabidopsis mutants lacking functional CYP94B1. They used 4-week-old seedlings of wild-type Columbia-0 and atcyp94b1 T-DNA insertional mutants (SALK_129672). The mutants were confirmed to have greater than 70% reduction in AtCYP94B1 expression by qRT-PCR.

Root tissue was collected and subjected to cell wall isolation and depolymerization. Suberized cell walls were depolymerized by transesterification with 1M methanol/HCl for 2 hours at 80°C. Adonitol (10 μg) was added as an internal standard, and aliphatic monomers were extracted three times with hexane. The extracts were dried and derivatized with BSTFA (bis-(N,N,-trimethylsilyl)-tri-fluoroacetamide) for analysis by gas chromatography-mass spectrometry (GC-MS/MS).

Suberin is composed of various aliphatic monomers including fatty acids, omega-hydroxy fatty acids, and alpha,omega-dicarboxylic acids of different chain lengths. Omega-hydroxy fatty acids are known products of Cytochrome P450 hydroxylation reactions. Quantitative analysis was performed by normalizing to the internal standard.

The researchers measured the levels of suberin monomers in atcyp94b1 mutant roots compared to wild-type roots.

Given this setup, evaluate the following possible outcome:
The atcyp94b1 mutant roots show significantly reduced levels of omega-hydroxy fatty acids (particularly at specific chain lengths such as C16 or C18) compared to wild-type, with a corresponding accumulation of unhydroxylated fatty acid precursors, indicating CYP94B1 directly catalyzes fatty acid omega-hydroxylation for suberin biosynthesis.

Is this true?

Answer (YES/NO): NO